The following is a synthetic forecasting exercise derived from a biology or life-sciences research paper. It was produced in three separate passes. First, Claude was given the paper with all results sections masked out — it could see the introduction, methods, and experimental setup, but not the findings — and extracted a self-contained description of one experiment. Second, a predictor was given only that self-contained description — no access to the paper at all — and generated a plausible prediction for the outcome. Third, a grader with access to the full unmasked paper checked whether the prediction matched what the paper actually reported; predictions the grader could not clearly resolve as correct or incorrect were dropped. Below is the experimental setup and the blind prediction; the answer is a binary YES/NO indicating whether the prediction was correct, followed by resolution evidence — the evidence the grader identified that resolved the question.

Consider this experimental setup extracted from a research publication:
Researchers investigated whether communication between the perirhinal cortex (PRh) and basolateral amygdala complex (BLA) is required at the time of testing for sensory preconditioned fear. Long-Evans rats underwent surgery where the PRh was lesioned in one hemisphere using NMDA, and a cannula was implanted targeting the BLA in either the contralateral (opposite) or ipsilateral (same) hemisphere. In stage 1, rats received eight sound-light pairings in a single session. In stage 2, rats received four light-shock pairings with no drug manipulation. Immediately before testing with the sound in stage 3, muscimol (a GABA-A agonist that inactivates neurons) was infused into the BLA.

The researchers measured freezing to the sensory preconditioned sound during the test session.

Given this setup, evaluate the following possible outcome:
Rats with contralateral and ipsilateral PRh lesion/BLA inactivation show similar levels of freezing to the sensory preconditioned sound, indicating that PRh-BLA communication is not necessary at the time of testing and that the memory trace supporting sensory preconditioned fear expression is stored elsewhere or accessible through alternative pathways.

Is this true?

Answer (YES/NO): YES